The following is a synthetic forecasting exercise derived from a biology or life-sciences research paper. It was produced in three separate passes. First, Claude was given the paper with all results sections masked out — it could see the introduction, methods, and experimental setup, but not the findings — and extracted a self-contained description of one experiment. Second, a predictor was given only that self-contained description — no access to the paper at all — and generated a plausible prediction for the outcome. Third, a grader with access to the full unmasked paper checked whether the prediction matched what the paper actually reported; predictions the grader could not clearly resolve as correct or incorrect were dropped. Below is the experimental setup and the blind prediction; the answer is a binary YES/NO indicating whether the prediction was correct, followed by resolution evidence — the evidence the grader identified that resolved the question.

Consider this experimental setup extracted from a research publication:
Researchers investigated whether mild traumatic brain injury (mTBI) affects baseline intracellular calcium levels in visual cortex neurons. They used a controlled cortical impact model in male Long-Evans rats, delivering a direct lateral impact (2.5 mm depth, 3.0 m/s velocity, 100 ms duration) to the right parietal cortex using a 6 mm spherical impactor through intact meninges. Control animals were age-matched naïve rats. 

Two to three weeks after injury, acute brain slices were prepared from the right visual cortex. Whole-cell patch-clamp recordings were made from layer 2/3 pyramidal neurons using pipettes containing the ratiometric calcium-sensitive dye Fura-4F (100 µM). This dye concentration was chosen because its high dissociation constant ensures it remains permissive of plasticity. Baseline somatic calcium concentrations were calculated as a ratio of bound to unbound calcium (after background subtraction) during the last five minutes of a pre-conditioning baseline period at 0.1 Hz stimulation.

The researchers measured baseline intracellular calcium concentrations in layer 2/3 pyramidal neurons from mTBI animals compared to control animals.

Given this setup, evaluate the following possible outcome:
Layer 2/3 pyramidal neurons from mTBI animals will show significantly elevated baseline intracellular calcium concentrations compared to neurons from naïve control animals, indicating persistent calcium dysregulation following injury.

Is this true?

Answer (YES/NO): YES